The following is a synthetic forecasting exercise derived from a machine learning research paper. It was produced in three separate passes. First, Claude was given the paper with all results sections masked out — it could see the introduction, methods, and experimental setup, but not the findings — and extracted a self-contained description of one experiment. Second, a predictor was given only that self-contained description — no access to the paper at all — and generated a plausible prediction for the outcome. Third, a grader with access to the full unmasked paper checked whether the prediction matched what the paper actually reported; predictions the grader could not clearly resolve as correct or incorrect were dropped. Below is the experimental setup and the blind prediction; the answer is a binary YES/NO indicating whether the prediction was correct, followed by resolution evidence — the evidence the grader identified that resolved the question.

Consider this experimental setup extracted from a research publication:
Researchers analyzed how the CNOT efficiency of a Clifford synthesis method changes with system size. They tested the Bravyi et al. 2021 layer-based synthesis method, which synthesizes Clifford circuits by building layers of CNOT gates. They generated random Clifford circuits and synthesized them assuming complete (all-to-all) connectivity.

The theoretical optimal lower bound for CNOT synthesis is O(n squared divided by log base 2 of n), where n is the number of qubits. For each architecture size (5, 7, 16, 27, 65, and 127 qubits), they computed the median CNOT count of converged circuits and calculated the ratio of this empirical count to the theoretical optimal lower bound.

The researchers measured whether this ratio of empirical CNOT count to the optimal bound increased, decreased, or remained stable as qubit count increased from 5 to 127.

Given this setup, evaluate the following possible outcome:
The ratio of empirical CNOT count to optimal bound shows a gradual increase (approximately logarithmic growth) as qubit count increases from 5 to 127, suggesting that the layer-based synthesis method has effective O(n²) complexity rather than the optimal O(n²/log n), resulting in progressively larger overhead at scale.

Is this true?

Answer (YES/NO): YES